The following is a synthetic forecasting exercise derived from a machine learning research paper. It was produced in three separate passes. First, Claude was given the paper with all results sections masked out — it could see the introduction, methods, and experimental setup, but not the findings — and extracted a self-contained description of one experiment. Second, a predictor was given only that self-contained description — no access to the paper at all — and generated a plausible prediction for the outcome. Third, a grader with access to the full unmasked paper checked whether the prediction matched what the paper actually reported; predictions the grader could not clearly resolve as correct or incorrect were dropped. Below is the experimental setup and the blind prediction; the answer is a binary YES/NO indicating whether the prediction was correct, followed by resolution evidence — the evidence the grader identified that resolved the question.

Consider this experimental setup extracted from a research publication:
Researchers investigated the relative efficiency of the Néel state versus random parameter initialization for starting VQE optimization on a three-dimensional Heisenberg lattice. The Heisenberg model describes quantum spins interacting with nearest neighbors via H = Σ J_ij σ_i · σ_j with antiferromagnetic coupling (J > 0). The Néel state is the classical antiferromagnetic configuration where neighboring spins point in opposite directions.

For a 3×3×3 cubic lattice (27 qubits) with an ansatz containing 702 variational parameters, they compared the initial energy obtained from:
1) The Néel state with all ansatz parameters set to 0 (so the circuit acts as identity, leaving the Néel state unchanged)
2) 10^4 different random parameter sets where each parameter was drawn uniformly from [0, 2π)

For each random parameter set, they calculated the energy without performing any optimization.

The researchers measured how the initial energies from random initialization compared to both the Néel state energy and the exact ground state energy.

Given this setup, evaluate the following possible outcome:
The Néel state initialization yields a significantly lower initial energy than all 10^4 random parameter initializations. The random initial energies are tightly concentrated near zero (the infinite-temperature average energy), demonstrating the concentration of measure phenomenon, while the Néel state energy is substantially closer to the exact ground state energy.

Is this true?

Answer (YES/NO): YES